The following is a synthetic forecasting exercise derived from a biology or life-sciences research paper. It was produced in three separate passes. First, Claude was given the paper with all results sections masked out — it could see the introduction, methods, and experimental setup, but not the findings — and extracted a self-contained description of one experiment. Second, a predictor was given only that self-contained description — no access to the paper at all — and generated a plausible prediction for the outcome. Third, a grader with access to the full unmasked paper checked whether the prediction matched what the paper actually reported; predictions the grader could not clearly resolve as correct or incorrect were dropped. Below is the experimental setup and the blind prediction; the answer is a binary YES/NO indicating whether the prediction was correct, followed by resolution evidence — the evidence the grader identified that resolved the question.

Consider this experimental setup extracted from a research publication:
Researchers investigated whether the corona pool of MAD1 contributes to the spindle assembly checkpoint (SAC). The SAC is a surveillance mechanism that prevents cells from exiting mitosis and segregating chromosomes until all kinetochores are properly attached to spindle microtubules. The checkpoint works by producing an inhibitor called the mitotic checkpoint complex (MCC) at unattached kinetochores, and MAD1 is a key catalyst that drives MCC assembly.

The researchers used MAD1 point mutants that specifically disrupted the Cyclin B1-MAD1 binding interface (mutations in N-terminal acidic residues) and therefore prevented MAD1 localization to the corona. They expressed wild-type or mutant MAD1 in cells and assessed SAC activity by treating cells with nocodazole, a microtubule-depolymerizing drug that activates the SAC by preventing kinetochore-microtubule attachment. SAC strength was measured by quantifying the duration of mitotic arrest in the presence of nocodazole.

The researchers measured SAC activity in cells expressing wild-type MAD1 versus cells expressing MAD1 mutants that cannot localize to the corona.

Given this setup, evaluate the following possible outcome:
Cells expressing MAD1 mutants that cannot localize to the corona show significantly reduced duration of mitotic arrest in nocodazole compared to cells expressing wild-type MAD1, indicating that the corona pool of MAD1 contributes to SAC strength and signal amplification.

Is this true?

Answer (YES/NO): YES